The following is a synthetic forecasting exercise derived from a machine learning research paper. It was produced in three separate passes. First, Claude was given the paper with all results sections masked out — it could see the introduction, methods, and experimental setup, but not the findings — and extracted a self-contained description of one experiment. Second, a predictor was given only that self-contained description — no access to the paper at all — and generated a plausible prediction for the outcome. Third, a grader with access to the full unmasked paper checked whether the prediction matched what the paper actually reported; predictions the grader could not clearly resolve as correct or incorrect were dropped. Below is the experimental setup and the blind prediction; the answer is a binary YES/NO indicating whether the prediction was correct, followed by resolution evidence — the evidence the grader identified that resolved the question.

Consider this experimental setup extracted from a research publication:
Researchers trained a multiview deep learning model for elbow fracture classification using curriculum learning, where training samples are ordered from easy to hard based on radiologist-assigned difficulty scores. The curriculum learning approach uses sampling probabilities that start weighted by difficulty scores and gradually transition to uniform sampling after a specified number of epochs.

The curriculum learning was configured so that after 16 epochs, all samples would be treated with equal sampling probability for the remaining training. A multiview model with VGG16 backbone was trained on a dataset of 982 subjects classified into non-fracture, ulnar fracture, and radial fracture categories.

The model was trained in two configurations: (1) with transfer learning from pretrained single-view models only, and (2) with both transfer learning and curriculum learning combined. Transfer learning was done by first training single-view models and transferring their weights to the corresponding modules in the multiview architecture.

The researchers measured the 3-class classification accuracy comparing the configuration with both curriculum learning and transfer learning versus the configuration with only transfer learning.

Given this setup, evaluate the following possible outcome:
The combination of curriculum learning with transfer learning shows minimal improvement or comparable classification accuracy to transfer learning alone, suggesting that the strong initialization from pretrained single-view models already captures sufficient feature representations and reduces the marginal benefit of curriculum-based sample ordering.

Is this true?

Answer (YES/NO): YES